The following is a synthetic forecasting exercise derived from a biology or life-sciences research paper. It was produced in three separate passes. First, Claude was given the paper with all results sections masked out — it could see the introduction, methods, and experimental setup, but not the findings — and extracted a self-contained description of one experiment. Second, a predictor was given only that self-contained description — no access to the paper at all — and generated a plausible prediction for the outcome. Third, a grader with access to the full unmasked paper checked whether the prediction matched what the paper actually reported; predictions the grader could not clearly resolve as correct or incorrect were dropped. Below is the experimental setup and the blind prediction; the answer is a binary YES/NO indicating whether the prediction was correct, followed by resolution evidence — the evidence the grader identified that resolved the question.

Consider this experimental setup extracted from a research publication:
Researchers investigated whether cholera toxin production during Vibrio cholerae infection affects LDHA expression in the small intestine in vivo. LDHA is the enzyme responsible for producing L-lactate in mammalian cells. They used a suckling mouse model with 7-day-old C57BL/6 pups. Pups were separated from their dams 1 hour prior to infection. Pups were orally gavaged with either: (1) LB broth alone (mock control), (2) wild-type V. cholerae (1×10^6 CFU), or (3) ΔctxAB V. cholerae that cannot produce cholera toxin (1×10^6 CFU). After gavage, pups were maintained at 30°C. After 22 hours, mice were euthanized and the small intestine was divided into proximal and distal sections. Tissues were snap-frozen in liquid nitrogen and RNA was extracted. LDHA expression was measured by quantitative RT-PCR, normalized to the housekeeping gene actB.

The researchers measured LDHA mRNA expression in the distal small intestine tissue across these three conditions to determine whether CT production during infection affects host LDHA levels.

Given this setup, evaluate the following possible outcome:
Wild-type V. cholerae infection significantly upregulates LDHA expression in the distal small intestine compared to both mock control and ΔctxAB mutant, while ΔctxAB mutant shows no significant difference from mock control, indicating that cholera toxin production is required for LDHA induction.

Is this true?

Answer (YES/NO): YES